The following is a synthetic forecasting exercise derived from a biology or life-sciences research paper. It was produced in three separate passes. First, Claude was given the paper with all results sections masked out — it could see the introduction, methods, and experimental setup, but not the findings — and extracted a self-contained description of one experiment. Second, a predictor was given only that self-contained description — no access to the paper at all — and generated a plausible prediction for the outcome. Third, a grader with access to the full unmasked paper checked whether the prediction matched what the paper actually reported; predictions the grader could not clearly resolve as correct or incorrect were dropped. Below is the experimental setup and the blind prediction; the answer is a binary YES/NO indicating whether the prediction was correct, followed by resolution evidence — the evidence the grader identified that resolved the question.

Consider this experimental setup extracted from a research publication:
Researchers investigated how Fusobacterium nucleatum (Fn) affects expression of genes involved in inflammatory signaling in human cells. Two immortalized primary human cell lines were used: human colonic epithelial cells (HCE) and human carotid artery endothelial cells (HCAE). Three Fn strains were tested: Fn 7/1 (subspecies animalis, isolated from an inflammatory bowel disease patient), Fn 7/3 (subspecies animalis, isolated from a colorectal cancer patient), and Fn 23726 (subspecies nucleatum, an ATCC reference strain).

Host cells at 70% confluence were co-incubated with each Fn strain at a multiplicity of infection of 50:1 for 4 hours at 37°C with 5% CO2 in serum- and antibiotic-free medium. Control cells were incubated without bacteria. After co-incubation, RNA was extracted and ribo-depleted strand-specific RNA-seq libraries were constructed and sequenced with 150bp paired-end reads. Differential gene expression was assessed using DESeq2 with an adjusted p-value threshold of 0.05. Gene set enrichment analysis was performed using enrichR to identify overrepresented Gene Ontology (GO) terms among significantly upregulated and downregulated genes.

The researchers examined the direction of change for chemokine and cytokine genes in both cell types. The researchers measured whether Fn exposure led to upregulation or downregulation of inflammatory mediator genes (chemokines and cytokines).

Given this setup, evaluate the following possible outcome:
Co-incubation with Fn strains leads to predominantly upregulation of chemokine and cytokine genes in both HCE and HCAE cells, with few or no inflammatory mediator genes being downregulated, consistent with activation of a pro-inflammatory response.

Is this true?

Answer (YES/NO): YES